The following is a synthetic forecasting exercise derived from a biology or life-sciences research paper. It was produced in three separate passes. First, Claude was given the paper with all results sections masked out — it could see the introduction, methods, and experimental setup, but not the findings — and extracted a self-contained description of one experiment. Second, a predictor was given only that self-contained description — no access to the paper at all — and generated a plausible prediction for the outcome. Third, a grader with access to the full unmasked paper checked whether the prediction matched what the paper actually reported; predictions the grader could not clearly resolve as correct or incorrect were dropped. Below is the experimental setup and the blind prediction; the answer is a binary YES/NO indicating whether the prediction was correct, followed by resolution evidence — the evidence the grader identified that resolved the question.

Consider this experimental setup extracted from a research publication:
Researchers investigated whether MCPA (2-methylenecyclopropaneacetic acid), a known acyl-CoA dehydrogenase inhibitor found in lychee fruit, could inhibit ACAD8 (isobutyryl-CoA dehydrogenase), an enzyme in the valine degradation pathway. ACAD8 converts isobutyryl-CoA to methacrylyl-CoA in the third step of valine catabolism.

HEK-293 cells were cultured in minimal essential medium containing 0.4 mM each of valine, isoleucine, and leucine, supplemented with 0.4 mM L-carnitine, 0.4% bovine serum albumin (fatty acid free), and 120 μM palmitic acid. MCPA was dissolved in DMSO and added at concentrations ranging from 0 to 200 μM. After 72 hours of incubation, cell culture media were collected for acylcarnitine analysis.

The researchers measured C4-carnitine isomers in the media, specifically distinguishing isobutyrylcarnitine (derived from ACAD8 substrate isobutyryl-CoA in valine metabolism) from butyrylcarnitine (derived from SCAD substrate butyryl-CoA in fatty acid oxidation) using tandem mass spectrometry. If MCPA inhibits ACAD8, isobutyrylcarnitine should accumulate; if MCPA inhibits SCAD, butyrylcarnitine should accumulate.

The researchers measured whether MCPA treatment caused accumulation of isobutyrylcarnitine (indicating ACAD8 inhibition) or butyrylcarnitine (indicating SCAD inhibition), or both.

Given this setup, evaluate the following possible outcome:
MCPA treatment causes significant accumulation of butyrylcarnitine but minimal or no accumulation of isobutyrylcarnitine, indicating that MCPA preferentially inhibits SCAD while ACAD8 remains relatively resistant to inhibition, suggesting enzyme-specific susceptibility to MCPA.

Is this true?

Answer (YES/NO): YES